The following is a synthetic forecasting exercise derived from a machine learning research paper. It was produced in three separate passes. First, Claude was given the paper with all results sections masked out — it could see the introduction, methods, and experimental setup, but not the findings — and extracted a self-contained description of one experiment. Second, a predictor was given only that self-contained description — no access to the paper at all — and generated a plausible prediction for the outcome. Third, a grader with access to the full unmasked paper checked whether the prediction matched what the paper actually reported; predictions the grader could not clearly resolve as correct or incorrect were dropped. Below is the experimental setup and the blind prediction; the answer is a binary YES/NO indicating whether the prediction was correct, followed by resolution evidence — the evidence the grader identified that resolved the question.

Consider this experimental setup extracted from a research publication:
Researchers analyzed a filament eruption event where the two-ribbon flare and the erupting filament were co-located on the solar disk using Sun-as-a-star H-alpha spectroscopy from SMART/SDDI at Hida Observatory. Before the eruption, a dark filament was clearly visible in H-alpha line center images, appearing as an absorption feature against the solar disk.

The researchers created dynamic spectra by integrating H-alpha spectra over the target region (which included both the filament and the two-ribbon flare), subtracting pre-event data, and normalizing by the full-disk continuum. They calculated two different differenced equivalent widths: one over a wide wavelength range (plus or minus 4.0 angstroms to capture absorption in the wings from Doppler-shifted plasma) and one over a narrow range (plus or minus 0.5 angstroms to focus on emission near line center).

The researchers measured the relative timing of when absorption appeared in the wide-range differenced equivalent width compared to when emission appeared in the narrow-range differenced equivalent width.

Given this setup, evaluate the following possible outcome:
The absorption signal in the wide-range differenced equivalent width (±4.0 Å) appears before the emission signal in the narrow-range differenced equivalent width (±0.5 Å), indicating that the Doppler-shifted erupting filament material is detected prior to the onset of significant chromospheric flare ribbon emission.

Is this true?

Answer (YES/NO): YES